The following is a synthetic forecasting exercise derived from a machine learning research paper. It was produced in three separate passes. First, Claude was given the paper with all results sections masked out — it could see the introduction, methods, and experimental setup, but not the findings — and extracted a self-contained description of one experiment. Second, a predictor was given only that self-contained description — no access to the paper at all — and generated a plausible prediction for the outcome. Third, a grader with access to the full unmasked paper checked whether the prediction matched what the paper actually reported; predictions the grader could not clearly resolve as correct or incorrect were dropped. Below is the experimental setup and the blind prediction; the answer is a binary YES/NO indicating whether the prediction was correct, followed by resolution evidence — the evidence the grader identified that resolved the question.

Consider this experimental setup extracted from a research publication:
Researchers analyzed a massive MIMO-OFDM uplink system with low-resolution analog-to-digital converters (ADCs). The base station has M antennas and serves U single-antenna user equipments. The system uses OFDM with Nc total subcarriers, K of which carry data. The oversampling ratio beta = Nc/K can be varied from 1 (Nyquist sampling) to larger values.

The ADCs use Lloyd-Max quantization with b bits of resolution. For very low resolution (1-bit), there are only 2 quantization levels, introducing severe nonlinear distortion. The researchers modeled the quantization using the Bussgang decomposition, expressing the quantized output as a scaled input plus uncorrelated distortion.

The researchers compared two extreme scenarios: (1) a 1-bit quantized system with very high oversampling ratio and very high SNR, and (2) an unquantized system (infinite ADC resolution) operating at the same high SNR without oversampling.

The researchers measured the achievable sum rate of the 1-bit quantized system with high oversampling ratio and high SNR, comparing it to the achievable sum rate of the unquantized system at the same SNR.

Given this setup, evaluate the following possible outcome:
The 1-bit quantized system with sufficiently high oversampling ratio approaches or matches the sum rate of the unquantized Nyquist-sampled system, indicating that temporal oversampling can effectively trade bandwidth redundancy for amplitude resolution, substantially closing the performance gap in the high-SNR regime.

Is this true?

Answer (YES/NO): YES